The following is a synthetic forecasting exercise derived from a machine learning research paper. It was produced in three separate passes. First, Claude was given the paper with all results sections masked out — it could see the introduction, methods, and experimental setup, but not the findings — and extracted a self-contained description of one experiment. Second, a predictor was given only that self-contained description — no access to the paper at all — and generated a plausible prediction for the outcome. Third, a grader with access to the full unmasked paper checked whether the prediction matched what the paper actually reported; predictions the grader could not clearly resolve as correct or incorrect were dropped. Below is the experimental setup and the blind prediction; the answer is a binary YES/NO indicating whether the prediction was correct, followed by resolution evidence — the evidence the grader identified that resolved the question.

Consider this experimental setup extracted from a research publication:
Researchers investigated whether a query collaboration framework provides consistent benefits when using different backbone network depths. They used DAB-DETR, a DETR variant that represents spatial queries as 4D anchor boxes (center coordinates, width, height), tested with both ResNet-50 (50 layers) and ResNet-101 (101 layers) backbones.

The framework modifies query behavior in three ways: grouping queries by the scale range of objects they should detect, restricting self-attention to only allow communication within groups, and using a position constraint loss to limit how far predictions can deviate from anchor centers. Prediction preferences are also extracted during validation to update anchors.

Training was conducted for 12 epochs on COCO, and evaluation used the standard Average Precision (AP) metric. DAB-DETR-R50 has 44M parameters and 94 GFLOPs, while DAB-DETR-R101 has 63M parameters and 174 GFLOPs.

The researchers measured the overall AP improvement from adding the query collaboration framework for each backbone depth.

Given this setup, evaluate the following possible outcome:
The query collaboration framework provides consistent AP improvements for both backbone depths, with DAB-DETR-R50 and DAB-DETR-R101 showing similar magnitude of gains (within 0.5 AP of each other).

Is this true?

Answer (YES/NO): YES